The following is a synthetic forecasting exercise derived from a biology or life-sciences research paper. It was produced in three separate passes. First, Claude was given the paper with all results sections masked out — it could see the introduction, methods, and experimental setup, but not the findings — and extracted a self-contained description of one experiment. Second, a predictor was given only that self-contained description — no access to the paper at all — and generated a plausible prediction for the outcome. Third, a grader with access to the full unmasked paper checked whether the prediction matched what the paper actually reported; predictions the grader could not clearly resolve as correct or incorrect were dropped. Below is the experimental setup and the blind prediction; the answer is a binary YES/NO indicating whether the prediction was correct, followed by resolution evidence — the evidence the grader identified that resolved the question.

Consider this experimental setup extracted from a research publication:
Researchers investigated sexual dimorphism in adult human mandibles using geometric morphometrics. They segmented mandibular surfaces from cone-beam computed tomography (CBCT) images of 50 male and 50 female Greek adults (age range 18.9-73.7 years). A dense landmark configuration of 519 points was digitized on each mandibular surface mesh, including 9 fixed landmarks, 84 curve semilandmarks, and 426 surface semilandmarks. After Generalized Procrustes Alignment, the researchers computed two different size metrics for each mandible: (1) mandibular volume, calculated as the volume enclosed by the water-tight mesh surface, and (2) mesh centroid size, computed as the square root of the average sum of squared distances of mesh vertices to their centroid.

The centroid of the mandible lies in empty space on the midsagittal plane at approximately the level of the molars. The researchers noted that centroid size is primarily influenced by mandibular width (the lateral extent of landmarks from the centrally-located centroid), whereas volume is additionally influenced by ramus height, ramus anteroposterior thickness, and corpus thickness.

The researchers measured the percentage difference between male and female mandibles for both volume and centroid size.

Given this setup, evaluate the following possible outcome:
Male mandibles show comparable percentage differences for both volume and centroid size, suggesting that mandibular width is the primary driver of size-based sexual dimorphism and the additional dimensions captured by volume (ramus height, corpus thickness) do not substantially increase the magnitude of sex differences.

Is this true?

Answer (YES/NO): NO